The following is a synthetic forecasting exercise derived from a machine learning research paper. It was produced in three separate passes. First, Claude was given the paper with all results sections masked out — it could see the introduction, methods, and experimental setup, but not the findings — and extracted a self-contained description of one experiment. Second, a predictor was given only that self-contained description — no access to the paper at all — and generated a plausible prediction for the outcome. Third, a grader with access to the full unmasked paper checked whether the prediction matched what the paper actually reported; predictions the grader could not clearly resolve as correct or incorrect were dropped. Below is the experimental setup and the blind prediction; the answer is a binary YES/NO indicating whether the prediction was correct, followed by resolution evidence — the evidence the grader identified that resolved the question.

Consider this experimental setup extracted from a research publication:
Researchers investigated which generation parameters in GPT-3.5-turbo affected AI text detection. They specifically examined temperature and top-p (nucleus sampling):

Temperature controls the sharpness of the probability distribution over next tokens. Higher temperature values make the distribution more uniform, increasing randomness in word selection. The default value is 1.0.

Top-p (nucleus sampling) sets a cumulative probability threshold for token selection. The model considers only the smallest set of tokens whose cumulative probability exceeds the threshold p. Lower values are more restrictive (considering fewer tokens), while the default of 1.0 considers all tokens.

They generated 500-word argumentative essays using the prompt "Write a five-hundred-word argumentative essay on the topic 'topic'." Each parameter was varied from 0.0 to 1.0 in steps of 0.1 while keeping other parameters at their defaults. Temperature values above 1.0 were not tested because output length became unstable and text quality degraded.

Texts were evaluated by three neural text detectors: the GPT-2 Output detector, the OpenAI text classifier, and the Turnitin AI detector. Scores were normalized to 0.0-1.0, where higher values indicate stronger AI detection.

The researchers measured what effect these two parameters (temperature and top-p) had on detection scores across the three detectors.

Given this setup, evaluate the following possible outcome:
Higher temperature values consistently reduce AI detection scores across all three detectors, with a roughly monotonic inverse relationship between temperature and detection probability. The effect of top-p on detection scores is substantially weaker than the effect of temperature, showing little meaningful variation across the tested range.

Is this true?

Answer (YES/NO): NO